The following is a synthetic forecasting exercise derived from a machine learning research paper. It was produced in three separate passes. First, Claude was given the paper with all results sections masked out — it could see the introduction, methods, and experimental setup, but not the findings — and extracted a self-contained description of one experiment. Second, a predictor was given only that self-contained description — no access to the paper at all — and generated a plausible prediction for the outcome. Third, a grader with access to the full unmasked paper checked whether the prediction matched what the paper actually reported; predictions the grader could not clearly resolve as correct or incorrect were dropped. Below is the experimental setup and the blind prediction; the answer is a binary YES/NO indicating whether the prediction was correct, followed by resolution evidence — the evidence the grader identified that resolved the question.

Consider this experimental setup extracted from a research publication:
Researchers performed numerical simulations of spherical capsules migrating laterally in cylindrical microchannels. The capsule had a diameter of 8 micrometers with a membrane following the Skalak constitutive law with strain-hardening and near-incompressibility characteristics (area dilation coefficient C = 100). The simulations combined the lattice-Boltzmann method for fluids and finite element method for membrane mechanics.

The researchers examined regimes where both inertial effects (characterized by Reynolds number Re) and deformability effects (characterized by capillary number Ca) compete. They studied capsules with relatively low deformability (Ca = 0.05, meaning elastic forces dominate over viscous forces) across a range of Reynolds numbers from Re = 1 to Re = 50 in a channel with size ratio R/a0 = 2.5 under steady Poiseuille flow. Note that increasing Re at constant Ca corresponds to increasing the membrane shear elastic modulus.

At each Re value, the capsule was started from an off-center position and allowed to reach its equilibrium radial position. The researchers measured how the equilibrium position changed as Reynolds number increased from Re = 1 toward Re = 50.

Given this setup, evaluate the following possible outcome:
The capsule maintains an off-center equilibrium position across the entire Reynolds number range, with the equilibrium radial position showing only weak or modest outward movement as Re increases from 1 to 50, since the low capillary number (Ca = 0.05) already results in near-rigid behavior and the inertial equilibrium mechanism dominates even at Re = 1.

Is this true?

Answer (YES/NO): NO